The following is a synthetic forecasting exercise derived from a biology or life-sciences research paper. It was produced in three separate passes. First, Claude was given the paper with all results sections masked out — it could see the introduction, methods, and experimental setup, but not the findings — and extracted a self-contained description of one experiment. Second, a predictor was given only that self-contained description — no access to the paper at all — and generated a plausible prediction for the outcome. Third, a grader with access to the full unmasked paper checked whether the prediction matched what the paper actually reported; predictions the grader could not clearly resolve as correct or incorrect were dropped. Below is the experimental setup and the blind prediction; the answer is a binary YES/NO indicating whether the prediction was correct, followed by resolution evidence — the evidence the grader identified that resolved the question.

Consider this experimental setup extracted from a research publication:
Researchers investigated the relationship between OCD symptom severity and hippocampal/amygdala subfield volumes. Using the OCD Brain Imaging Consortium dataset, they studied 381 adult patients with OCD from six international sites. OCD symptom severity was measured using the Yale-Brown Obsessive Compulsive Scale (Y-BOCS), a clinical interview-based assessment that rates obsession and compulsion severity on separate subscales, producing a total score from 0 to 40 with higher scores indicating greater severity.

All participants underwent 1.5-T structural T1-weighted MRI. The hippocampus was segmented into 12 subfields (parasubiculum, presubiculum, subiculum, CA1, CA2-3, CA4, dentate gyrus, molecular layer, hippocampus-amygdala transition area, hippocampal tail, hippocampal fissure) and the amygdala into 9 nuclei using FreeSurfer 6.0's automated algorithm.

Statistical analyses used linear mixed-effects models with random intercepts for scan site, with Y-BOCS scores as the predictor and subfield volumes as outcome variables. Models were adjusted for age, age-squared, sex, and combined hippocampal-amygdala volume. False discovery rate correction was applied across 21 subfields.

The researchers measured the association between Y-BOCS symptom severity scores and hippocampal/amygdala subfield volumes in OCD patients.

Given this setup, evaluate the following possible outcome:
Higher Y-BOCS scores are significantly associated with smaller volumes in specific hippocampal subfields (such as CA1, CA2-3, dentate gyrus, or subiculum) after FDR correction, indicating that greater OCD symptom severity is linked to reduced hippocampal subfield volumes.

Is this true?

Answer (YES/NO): NO